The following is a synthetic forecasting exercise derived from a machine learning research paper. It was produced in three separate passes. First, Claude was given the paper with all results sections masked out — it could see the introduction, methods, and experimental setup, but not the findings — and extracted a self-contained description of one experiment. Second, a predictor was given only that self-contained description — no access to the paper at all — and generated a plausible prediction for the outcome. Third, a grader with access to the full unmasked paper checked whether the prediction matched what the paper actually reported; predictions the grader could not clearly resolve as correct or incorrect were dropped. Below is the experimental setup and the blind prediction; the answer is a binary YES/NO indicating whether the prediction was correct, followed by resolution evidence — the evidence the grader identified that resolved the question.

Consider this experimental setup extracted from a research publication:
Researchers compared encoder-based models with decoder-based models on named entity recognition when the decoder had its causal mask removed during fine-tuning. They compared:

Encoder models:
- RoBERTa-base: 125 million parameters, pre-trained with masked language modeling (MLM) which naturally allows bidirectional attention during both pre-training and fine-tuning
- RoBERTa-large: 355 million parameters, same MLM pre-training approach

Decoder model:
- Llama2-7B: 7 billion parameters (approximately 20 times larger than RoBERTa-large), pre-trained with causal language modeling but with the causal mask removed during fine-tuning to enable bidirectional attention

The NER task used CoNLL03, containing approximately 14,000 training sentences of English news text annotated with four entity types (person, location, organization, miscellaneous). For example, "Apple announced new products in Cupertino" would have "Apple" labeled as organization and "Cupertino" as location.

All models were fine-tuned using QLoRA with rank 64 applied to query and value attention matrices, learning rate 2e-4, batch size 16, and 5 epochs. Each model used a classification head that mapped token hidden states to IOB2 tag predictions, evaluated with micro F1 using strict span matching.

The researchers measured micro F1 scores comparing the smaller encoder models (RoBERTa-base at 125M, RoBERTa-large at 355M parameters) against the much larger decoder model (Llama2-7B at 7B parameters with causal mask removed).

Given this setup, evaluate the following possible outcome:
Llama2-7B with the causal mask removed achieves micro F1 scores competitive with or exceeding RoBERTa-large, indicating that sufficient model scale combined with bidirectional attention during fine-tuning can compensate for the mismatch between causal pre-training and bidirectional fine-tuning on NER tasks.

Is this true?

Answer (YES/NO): YES